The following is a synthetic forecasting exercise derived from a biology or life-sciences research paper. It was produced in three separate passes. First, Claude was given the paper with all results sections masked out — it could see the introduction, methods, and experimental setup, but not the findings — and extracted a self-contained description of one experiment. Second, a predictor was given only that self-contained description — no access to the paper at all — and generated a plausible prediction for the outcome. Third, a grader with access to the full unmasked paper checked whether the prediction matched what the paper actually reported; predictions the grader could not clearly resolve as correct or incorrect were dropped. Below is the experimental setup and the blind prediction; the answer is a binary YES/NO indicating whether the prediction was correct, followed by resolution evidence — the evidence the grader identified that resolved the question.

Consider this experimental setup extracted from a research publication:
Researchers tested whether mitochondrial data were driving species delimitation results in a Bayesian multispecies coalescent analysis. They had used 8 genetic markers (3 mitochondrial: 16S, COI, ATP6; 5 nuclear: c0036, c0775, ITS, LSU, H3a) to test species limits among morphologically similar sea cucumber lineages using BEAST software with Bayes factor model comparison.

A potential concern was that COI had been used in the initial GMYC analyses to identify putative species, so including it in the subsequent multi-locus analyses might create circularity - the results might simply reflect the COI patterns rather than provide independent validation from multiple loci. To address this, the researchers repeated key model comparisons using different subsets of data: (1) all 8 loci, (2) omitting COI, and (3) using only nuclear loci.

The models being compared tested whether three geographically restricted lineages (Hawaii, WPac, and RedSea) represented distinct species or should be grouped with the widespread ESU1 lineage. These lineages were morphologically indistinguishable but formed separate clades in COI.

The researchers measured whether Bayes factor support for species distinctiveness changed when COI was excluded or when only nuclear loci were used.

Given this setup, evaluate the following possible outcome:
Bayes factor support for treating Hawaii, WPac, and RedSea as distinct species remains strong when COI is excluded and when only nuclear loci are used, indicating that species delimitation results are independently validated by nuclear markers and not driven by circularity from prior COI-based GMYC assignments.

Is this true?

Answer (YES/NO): NO